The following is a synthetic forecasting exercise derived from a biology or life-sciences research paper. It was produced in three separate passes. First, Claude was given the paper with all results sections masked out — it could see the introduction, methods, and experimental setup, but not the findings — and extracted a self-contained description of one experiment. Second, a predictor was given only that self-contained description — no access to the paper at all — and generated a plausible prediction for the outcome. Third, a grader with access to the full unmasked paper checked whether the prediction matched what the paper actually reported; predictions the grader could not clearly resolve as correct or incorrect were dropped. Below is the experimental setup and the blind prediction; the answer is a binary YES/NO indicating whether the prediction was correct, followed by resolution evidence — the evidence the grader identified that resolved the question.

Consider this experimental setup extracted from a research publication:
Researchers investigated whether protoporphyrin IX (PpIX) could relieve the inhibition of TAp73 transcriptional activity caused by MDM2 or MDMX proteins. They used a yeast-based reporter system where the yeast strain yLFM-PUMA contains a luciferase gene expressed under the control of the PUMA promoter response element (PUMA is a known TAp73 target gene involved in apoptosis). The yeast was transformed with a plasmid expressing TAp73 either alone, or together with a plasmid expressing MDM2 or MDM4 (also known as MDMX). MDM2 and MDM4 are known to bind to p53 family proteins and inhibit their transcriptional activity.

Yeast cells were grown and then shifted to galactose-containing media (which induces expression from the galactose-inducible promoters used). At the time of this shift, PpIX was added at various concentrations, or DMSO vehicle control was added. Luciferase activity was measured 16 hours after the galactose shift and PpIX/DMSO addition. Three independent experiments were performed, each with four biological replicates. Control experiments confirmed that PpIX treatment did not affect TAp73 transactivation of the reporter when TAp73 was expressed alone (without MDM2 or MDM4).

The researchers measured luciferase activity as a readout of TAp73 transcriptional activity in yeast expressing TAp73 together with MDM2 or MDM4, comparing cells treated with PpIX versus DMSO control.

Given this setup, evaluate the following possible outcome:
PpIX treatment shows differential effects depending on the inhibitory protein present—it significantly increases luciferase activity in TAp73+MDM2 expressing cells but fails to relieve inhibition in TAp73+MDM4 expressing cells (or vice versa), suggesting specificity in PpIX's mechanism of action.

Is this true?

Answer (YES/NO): NO